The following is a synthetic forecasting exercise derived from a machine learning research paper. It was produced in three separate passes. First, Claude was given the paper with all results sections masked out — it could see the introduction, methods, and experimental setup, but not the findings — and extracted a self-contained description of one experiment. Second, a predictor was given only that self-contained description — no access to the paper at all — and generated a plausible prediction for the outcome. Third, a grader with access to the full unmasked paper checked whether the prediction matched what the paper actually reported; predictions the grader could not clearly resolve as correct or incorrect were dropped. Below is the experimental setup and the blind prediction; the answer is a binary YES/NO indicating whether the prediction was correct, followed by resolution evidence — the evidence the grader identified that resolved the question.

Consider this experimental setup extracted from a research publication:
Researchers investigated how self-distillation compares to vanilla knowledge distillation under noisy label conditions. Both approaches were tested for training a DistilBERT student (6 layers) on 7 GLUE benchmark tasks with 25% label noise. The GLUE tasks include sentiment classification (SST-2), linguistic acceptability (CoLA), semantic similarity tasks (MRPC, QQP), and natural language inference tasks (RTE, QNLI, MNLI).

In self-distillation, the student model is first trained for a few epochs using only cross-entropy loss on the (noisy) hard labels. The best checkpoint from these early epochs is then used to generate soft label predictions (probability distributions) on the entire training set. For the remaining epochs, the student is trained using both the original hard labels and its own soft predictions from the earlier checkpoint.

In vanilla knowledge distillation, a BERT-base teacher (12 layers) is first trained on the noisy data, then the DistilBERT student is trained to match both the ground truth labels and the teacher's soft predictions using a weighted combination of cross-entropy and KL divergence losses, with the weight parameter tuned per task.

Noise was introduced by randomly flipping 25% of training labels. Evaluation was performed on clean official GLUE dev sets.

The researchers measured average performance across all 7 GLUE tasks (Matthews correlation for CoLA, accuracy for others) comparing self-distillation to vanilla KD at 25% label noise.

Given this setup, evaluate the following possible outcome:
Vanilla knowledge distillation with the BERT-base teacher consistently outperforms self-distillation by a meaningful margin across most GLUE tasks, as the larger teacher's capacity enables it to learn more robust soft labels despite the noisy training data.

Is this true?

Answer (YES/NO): NO